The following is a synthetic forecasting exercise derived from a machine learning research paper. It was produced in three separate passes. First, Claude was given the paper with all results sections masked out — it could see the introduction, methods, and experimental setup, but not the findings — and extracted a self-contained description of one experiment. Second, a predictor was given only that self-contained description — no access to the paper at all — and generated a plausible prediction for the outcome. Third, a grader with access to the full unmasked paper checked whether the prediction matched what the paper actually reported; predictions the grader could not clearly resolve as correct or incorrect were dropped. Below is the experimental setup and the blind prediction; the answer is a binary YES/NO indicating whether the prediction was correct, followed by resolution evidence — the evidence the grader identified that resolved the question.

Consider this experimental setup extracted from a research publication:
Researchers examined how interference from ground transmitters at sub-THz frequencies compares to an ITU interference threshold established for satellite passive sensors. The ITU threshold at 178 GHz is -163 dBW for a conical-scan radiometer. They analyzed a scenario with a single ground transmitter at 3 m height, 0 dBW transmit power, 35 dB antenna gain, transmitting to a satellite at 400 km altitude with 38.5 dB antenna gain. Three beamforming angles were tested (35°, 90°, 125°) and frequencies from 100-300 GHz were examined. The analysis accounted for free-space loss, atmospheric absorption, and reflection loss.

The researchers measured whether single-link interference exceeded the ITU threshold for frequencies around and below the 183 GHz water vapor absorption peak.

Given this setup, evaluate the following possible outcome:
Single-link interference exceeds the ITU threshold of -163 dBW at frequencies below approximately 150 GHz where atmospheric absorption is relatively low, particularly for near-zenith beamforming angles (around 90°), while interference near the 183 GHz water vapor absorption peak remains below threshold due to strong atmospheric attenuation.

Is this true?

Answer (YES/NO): NO